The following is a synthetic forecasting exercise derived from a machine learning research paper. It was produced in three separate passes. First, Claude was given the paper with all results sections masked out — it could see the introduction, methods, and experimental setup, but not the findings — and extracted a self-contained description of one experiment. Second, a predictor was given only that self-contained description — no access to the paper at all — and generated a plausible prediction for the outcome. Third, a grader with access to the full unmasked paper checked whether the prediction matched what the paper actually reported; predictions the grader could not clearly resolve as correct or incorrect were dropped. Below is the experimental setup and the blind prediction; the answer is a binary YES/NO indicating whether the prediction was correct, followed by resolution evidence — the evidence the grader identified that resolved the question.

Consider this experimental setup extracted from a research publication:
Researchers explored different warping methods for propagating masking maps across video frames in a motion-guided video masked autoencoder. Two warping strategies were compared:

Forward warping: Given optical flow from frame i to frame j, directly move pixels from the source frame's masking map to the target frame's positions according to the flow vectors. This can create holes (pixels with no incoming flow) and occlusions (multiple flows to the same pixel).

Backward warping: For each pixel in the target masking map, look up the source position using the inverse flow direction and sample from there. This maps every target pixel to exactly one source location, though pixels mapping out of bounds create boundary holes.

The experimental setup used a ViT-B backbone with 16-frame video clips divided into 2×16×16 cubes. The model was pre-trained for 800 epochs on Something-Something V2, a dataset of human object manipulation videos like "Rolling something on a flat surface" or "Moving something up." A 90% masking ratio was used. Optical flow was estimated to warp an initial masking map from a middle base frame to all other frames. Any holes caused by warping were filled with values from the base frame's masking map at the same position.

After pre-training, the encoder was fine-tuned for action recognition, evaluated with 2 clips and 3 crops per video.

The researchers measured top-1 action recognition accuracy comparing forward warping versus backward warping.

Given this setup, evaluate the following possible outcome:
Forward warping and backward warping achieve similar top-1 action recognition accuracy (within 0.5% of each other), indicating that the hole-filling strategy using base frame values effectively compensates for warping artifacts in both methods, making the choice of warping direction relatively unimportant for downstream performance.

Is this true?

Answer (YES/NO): NO